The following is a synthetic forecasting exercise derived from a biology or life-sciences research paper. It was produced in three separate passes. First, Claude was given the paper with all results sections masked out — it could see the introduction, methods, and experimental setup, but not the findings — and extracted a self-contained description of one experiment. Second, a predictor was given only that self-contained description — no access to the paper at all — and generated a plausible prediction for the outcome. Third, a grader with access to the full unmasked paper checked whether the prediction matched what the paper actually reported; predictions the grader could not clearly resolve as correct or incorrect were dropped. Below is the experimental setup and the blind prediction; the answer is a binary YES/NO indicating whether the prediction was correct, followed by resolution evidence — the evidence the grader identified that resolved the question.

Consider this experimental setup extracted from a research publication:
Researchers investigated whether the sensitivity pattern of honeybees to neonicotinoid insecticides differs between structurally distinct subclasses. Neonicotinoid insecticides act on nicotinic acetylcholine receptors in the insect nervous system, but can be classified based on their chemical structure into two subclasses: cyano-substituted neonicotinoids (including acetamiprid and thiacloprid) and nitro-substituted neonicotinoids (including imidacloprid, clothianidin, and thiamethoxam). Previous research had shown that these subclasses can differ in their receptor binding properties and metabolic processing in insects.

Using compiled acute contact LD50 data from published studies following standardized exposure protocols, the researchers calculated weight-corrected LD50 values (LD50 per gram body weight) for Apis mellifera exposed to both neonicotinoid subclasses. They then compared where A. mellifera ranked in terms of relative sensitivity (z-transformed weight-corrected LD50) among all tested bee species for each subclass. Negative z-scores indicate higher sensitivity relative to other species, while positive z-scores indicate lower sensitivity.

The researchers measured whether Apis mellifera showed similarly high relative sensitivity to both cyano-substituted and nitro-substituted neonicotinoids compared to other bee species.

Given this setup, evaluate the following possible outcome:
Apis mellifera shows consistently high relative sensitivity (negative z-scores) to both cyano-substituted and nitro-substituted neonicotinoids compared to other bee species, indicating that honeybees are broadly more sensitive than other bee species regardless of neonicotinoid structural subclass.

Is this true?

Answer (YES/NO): NO